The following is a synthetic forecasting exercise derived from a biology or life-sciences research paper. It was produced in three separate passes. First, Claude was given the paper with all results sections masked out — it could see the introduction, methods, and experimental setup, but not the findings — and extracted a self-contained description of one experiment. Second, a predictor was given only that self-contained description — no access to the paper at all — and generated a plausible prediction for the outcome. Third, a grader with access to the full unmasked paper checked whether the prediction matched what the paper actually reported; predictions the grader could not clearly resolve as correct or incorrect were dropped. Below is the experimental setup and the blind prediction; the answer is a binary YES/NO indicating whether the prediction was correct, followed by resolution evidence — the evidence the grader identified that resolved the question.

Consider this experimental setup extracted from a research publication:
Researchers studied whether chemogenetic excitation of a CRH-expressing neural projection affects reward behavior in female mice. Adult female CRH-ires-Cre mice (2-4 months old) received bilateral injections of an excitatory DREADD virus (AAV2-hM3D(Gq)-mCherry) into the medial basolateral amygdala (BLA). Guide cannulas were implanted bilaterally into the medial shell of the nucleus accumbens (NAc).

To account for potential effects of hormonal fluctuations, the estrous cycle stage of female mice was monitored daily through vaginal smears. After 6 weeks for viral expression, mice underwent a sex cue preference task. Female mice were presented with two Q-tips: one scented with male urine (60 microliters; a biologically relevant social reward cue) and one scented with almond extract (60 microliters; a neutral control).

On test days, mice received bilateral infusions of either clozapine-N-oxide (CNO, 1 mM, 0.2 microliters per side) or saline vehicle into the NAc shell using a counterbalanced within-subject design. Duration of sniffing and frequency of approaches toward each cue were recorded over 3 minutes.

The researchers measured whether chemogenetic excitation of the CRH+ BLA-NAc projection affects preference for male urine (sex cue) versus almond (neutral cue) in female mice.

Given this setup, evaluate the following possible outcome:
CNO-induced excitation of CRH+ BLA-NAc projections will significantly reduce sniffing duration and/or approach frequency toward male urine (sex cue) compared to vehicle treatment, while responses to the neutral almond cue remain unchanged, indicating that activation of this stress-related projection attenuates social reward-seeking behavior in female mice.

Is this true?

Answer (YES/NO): NO